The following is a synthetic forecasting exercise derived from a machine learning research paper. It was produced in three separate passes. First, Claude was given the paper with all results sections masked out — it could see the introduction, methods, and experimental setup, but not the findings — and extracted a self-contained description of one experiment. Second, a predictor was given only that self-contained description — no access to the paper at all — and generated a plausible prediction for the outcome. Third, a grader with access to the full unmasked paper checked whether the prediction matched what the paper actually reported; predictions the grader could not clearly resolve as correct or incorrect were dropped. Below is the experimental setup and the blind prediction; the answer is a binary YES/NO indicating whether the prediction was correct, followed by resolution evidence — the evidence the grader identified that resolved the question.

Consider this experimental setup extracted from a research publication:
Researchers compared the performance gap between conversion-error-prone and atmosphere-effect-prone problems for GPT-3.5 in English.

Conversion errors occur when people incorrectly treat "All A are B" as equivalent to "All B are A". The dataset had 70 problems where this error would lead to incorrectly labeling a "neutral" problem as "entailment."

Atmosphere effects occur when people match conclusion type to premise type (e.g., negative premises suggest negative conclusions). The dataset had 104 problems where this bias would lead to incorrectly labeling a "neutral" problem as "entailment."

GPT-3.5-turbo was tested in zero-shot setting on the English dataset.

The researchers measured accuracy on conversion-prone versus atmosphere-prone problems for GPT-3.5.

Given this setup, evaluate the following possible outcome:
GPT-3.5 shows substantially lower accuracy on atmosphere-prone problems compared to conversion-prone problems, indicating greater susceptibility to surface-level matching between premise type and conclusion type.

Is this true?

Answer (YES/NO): NO